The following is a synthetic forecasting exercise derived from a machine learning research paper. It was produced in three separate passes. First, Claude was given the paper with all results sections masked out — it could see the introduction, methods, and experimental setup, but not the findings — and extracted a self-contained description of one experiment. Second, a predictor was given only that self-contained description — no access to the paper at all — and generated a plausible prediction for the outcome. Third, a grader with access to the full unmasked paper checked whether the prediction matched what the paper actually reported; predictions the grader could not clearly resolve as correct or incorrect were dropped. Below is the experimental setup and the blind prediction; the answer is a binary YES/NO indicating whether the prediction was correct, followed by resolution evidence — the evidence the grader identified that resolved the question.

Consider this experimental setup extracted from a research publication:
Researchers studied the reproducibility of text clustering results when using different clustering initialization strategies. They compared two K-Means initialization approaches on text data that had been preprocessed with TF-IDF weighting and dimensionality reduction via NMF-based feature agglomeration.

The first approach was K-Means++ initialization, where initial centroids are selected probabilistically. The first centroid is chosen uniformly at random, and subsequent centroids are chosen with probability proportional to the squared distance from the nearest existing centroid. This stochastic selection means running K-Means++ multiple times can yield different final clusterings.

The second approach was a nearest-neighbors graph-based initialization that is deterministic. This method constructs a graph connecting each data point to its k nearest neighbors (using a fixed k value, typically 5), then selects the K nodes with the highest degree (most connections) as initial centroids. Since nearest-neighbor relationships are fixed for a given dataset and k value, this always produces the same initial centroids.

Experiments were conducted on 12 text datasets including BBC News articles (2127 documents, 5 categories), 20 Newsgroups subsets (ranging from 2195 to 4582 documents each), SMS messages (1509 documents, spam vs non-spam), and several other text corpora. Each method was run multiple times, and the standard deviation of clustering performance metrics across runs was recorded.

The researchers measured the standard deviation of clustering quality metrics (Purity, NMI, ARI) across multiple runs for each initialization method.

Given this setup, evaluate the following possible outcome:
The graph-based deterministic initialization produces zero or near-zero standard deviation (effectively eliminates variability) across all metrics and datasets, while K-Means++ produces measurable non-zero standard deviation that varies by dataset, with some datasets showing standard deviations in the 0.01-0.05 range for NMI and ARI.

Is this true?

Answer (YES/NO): YES